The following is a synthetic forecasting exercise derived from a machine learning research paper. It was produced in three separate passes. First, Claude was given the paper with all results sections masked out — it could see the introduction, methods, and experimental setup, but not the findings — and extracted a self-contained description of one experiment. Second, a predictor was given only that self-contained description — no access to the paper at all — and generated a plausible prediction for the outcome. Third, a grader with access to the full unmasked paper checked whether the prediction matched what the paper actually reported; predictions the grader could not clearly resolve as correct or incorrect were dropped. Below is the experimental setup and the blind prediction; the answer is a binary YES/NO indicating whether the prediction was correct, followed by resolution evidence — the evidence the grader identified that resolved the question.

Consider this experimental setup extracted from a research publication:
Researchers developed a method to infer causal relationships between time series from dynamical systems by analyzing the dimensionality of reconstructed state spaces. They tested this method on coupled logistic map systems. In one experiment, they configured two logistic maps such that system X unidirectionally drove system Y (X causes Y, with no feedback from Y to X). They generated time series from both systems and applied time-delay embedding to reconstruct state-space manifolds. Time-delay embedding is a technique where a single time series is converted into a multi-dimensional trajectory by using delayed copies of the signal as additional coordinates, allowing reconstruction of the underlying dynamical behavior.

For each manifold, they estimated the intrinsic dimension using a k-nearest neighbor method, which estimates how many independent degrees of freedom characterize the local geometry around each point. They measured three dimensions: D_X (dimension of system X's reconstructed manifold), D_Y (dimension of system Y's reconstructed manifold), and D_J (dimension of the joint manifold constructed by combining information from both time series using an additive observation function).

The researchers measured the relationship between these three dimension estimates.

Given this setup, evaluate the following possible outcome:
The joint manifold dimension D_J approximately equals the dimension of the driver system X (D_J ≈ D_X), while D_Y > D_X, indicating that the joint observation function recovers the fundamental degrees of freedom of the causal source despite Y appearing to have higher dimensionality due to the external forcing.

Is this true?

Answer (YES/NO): NO